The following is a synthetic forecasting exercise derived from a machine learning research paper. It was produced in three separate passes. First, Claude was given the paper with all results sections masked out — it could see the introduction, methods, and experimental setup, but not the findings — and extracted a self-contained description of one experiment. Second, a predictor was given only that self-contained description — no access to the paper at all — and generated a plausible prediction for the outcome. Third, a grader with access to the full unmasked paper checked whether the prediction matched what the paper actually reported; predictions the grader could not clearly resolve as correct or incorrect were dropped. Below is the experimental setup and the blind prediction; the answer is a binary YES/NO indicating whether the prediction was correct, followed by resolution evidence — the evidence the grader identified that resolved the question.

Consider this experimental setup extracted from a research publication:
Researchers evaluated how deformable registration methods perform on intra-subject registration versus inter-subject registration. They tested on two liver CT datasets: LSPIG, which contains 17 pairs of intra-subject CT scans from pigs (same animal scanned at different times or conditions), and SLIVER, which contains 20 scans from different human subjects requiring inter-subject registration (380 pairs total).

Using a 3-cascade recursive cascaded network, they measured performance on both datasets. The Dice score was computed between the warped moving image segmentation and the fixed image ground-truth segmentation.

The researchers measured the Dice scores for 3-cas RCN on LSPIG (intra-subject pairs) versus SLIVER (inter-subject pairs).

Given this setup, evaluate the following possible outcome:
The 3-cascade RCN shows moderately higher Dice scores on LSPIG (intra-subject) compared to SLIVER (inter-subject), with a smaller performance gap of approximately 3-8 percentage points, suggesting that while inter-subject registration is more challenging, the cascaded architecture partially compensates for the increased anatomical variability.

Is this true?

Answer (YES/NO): NO